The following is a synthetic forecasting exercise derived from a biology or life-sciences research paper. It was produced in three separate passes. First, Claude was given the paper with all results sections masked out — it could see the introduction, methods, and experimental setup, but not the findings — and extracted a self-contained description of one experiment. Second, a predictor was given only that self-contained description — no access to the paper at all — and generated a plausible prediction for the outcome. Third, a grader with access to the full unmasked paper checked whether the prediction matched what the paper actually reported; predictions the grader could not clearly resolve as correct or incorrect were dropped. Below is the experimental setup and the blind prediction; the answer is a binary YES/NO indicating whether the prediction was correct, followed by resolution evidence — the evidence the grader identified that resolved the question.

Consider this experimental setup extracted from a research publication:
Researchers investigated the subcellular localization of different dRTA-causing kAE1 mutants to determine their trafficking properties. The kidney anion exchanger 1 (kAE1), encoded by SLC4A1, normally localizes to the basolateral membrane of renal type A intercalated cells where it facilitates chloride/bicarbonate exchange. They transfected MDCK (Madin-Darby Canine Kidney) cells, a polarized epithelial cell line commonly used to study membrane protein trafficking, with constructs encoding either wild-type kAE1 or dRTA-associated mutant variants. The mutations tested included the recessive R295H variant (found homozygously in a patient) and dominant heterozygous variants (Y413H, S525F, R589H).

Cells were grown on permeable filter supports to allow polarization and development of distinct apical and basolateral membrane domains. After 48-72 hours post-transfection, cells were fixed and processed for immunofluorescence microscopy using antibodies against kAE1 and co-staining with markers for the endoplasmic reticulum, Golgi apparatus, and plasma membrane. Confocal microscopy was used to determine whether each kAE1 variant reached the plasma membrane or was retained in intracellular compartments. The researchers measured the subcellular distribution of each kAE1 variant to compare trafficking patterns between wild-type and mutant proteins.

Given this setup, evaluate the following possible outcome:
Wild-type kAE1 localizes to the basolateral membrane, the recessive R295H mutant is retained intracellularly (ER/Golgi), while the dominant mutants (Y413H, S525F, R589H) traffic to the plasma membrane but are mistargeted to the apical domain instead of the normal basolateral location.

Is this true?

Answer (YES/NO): NO